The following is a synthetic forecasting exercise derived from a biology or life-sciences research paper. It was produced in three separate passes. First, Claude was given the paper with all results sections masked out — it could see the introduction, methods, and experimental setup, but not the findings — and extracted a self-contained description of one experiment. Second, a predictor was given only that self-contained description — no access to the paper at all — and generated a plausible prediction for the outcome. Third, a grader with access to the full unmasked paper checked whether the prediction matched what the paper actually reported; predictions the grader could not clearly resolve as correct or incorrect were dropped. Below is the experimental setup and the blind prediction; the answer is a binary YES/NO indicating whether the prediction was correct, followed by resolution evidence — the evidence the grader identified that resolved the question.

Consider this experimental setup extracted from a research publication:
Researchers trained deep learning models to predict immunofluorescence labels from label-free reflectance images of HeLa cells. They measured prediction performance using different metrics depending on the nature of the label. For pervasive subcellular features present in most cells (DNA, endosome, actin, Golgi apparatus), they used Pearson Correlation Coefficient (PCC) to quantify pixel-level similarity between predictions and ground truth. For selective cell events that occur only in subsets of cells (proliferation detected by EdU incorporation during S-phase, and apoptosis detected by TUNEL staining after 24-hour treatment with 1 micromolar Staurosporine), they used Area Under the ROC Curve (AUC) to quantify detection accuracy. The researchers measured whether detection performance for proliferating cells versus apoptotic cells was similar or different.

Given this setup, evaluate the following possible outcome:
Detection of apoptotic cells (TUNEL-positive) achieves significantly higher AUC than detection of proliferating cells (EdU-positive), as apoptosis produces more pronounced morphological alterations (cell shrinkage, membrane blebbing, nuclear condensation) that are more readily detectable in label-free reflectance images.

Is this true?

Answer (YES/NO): NO